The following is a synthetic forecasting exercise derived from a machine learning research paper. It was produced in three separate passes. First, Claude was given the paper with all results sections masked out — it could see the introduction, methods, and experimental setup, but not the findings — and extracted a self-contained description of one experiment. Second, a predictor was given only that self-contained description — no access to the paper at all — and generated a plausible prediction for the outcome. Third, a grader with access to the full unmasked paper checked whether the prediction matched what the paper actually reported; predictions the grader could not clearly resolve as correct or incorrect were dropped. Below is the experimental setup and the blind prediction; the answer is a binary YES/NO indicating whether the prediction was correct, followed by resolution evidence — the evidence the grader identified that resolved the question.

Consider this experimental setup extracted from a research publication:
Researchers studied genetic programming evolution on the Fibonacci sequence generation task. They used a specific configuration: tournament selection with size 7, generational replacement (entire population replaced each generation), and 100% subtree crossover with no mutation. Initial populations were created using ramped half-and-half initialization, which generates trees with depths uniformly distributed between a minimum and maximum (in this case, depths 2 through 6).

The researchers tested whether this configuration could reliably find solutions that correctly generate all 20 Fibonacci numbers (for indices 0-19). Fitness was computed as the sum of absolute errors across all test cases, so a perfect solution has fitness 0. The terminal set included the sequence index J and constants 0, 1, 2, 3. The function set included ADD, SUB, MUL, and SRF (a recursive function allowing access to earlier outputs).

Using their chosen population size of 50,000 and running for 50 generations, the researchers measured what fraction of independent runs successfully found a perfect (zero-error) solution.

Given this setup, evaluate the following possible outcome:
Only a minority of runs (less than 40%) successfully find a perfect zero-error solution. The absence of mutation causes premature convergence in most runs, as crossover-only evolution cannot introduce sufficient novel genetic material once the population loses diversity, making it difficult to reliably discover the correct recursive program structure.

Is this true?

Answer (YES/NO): NO